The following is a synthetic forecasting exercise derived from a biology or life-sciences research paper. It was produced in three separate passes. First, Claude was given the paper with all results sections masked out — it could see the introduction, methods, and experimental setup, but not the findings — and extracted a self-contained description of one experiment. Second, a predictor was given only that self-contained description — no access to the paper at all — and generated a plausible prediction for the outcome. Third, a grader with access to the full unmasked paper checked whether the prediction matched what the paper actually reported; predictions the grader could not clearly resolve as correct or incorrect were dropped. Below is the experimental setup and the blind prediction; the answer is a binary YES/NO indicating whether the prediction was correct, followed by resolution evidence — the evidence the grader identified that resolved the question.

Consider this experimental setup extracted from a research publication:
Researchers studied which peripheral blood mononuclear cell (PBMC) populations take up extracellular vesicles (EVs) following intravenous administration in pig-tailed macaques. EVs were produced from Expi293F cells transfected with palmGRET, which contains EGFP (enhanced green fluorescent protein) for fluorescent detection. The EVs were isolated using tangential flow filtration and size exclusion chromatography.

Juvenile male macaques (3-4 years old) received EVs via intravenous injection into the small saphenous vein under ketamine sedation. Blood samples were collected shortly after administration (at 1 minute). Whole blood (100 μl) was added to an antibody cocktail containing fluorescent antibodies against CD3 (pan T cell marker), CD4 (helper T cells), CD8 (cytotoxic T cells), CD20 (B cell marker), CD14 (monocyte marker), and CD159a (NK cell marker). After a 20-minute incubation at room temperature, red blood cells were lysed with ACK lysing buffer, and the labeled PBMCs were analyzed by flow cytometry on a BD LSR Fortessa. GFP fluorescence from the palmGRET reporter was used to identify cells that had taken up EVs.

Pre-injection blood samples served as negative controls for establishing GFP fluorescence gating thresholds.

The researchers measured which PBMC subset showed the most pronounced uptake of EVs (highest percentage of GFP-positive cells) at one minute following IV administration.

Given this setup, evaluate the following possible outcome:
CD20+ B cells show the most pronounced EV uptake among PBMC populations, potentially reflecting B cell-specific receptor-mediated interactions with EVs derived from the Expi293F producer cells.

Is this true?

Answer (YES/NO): YES